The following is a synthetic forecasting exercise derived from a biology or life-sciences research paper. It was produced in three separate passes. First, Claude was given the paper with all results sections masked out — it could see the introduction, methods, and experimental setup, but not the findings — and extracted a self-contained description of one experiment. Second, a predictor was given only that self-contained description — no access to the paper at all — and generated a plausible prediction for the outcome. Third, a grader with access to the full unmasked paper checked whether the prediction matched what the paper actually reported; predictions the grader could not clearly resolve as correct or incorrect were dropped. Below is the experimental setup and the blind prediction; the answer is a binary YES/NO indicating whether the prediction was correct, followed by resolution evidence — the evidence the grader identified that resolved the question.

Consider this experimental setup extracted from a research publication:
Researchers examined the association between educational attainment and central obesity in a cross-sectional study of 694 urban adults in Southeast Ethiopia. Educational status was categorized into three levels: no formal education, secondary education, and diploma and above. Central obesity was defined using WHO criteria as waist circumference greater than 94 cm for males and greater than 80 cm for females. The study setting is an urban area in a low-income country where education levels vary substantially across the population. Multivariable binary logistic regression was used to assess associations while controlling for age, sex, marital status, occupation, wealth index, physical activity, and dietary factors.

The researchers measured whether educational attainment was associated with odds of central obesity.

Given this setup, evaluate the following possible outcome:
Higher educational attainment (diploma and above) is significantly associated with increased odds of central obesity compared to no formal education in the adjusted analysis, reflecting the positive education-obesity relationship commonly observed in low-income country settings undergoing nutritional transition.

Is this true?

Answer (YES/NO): NO